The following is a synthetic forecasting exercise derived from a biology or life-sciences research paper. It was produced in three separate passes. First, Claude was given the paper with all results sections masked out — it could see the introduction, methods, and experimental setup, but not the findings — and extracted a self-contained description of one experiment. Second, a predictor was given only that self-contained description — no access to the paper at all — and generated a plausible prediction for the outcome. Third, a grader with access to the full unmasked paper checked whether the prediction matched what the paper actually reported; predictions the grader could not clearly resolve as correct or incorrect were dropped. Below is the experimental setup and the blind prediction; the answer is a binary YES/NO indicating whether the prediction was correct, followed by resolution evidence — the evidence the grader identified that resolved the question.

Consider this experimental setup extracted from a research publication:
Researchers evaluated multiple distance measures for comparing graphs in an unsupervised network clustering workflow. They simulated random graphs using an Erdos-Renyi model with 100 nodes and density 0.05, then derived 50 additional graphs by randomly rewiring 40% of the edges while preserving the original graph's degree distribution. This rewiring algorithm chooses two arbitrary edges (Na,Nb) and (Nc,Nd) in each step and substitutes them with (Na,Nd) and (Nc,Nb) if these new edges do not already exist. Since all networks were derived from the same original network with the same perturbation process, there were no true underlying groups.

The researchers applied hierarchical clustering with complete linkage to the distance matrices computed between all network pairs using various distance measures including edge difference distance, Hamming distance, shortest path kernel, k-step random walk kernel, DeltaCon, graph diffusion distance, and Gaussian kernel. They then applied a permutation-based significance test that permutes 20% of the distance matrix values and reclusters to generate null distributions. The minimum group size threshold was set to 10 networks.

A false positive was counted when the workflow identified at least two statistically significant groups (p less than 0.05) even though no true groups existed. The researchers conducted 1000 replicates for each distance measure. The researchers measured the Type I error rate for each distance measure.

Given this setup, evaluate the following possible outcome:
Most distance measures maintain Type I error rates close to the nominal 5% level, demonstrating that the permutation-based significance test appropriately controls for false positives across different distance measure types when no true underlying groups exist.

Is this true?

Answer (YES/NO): YES